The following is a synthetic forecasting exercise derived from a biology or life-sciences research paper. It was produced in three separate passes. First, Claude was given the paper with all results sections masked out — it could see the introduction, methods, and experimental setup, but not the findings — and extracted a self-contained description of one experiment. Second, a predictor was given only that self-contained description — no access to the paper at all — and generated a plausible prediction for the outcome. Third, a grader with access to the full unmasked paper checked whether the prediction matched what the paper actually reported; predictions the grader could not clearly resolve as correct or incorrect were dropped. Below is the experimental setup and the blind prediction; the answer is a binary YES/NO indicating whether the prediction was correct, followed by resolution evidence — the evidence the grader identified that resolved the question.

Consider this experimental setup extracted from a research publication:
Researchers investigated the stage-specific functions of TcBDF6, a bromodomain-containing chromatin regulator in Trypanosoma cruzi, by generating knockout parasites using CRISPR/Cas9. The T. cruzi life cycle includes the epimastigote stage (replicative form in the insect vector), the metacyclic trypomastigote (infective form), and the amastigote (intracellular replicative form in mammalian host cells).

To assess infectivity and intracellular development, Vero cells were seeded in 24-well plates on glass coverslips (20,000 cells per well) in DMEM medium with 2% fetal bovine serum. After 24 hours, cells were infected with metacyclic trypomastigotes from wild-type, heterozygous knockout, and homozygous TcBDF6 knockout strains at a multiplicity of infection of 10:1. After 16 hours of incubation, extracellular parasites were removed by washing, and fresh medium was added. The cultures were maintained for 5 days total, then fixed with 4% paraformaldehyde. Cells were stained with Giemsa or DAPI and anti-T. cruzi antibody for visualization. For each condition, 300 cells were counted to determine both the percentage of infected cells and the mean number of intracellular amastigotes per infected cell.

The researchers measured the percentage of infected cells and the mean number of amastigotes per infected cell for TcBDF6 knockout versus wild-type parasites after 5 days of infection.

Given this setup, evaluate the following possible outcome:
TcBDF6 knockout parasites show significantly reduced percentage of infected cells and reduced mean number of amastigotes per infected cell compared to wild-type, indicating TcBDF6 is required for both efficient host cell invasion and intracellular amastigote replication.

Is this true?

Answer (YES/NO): YES